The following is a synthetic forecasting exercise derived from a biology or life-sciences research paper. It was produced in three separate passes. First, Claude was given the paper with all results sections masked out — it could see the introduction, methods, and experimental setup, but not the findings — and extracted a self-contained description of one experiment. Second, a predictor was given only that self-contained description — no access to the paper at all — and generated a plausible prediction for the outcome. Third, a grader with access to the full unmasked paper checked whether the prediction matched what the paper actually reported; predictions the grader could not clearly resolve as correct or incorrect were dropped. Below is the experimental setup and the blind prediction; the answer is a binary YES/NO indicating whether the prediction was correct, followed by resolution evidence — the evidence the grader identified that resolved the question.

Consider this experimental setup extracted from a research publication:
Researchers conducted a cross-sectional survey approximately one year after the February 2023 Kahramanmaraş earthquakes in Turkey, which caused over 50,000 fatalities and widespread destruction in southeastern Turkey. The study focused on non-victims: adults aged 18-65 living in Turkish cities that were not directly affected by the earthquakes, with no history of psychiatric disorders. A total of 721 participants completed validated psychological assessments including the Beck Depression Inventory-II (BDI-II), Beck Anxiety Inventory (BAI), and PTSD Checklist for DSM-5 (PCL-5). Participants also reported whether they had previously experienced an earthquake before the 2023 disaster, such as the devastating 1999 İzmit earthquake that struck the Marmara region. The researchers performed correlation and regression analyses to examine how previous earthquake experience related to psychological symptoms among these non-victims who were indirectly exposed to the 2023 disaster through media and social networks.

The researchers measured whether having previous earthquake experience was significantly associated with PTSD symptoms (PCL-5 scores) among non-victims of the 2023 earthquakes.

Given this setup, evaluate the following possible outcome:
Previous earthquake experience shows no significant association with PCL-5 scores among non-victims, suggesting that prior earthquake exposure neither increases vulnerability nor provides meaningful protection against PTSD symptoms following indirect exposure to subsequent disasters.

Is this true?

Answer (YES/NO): NO